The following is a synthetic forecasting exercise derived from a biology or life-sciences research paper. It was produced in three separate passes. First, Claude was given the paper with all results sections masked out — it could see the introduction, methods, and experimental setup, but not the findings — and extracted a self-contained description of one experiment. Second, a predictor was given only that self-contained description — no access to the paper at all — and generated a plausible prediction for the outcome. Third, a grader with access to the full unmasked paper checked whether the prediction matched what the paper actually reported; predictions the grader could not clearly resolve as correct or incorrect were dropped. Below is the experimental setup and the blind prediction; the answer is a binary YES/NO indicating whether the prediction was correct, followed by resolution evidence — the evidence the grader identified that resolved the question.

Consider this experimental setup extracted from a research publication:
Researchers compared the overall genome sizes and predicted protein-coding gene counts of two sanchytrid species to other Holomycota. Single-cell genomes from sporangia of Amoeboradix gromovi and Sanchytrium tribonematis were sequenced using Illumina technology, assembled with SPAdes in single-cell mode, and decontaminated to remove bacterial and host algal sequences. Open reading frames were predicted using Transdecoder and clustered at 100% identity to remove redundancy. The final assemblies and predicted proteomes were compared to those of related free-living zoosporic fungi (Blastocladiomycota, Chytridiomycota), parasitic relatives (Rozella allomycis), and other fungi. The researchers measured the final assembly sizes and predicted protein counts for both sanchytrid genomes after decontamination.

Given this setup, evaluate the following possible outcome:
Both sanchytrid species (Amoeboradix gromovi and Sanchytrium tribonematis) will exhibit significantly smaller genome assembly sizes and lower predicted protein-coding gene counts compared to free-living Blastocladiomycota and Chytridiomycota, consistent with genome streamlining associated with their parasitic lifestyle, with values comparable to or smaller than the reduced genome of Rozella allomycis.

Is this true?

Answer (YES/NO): NO